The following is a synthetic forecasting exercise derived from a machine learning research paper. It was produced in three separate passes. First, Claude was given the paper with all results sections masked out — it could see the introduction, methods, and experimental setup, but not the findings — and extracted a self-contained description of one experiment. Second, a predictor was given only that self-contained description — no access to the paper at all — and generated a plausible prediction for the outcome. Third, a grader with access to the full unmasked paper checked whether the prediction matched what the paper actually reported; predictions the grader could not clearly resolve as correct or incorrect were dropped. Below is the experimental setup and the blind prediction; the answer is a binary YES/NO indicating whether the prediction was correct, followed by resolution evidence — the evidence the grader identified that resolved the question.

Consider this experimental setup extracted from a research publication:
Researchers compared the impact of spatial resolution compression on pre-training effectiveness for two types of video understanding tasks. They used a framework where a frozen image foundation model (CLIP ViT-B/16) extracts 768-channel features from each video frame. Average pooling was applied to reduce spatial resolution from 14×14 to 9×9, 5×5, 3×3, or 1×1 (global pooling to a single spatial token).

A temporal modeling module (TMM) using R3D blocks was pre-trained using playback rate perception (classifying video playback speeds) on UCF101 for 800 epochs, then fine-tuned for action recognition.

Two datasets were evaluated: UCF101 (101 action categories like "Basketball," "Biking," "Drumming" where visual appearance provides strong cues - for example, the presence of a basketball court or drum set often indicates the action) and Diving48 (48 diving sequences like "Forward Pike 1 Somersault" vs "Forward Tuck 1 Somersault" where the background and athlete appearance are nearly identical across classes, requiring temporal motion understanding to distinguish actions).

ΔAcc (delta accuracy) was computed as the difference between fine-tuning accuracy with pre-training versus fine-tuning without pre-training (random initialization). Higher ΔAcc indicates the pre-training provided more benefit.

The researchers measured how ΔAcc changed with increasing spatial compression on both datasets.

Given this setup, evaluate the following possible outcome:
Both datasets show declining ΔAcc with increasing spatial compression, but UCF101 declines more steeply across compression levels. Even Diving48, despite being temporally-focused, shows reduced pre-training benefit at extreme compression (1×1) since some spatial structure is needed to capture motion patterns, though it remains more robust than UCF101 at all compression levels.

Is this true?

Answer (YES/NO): NO